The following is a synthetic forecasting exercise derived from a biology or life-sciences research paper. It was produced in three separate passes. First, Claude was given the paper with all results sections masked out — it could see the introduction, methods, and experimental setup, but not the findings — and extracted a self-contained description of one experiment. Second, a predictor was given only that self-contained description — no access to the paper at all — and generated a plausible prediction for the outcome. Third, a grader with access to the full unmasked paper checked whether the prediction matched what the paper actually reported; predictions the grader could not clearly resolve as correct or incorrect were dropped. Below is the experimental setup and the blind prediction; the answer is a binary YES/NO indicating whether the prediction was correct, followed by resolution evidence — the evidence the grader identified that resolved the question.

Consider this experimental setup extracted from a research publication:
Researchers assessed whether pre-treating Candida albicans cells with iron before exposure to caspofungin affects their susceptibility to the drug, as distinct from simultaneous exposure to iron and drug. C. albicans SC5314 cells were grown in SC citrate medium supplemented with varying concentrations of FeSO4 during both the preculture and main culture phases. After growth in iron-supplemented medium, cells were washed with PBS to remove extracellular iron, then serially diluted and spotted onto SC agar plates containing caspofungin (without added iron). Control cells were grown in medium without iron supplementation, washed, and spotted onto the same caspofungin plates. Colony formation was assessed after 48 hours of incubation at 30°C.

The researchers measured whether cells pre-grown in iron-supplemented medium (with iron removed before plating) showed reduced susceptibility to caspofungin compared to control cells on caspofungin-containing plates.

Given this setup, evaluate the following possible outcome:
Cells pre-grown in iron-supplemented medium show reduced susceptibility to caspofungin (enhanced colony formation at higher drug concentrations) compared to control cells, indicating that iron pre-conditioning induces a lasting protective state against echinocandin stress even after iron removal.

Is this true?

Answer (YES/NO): NO